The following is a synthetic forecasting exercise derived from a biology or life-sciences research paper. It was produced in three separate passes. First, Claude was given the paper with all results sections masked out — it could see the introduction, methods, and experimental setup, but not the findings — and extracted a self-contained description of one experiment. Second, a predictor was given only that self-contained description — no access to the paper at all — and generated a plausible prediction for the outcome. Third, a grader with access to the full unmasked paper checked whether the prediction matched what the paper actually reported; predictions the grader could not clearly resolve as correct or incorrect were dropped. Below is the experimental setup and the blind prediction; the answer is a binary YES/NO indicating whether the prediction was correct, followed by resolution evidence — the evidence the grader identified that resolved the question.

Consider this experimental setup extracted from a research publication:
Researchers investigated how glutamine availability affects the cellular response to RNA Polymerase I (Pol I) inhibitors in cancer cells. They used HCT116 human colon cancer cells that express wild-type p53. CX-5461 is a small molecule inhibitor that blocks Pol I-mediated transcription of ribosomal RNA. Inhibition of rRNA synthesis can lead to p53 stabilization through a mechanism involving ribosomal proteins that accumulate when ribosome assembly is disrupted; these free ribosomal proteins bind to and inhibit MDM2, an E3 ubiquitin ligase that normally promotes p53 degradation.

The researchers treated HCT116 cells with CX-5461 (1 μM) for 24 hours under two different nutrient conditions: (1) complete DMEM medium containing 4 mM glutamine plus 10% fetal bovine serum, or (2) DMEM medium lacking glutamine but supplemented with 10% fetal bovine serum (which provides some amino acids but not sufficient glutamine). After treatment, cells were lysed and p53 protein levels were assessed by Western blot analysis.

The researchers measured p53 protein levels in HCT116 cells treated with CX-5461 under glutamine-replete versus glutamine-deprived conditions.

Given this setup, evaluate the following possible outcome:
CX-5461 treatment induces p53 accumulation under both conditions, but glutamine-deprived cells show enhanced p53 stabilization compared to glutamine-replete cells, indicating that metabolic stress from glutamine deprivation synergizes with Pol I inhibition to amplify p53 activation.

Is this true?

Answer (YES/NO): NO